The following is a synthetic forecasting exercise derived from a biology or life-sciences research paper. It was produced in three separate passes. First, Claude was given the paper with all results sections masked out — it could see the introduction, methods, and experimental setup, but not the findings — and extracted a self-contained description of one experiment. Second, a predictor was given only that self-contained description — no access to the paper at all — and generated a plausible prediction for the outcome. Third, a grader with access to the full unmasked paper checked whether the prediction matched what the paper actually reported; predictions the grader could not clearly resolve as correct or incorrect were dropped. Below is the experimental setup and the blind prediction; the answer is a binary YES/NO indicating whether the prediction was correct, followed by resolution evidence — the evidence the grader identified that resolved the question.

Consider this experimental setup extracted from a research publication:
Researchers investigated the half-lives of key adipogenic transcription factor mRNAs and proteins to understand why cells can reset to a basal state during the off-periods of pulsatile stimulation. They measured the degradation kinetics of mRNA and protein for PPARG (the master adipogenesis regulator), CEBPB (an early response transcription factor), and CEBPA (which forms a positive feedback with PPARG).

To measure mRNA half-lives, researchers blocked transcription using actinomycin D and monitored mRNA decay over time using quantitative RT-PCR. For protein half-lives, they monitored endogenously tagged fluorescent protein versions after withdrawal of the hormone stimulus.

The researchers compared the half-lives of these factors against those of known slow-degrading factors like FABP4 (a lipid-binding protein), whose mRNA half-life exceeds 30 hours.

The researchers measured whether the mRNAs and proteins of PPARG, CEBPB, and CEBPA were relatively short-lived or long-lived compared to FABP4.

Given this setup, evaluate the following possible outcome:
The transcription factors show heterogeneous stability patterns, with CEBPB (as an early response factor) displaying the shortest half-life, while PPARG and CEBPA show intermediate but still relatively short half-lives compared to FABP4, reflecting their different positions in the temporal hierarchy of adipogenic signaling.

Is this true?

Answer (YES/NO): NO